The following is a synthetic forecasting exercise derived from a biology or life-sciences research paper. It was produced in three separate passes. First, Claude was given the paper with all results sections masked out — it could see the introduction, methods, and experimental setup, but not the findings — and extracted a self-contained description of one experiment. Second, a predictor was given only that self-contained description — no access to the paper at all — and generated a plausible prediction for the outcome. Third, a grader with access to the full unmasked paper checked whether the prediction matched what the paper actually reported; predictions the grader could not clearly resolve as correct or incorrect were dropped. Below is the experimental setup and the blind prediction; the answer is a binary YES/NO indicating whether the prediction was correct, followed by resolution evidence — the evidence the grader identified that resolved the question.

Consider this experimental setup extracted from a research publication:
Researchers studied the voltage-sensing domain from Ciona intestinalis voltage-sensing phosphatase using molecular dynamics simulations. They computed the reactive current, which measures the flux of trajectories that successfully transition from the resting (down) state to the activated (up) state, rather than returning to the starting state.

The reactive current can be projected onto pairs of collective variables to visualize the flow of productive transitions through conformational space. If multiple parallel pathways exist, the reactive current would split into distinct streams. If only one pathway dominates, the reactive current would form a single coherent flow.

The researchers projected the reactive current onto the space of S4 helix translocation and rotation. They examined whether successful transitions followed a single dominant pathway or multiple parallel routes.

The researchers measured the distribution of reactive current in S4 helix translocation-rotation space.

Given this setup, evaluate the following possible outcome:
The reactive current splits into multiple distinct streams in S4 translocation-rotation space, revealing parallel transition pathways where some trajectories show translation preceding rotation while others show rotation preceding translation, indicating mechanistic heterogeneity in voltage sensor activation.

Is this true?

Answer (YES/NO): NO